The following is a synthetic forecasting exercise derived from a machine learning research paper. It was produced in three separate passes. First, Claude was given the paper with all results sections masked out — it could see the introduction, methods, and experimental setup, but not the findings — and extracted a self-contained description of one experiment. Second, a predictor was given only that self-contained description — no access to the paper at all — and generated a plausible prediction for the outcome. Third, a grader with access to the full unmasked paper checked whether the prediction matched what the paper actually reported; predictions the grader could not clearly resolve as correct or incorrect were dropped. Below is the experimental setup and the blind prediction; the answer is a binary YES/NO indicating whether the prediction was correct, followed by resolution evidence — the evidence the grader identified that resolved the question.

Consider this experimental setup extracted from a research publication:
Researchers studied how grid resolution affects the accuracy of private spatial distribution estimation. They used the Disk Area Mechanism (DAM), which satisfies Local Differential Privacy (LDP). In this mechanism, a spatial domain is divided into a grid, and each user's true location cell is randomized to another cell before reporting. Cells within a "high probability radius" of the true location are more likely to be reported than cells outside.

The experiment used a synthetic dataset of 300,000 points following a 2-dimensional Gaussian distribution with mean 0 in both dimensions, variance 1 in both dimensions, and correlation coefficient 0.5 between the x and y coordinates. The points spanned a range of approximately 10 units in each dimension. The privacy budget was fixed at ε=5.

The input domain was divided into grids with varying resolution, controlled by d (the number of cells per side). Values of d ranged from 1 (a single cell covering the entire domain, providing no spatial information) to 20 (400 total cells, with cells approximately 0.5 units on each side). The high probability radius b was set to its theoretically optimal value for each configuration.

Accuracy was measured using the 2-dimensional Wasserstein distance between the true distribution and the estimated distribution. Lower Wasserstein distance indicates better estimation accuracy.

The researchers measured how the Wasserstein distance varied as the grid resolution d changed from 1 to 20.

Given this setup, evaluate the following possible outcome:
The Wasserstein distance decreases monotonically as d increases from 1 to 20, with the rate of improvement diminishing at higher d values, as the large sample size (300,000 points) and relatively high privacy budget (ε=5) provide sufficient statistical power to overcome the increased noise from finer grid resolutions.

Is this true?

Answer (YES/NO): NO